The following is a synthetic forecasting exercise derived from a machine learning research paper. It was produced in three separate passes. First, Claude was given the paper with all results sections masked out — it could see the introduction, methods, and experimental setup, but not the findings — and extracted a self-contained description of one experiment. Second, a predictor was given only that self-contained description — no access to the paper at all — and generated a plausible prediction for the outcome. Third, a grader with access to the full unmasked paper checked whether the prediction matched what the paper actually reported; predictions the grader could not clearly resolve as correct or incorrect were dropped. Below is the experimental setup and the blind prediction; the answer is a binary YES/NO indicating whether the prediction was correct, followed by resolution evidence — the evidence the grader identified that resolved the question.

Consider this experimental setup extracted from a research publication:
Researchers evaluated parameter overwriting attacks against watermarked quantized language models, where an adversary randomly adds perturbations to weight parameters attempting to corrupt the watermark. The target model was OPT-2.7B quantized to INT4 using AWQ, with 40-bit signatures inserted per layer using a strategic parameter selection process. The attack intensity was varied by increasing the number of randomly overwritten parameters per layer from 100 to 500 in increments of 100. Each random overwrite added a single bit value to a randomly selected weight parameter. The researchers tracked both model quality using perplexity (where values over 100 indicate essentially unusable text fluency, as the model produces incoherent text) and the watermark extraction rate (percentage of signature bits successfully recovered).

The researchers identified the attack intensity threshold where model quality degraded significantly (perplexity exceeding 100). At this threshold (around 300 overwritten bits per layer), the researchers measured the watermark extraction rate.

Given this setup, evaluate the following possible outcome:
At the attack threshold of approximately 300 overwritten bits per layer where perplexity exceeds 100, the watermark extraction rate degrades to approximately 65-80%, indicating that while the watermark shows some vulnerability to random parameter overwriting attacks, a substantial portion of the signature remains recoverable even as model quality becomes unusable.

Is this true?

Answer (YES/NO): NO